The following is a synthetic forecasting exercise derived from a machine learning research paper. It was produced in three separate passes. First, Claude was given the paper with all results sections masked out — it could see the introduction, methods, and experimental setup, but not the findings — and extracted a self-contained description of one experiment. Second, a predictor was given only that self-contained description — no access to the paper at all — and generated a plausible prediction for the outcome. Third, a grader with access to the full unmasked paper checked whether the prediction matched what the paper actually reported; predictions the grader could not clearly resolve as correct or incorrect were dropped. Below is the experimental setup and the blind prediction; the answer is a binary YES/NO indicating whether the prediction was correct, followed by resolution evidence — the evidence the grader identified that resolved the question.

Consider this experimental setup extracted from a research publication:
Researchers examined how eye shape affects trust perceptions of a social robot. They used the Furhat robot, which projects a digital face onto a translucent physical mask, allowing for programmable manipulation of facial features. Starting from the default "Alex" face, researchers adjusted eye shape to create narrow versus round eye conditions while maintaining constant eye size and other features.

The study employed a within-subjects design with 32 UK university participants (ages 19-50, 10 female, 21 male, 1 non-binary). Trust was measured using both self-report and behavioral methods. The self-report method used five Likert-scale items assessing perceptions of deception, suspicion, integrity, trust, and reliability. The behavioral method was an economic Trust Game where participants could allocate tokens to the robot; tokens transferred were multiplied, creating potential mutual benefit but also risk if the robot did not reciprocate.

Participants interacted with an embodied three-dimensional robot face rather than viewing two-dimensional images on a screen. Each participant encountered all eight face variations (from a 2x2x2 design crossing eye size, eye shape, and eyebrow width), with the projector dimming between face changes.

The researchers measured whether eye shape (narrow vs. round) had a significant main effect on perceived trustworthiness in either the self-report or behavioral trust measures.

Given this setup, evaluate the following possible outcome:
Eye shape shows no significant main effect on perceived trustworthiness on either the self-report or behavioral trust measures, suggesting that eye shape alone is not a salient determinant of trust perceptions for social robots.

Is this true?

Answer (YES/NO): NO